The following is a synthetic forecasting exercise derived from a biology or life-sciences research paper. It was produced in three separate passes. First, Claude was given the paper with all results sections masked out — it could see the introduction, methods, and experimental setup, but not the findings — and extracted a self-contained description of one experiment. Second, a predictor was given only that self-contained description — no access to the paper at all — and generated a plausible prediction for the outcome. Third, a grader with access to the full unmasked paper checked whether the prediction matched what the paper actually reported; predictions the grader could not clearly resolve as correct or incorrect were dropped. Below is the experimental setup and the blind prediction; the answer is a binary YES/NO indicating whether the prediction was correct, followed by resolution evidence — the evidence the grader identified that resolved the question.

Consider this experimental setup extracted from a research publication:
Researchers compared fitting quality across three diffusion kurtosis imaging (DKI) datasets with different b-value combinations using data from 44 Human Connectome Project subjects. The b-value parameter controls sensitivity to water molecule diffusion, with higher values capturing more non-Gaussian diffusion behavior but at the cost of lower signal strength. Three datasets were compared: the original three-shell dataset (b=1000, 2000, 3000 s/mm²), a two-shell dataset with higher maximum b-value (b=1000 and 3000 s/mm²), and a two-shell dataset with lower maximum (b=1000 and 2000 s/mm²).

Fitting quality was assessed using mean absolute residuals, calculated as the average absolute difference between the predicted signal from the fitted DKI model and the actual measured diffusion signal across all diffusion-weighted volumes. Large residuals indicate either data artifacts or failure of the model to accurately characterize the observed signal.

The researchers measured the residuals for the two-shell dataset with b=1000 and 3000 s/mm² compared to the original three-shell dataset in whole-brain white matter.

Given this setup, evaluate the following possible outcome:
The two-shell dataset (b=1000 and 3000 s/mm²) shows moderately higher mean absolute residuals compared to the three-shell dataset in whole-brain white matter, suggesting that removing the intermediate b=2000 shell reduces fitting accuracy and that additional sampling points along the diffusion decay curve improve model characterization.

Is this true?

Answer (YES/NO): NO